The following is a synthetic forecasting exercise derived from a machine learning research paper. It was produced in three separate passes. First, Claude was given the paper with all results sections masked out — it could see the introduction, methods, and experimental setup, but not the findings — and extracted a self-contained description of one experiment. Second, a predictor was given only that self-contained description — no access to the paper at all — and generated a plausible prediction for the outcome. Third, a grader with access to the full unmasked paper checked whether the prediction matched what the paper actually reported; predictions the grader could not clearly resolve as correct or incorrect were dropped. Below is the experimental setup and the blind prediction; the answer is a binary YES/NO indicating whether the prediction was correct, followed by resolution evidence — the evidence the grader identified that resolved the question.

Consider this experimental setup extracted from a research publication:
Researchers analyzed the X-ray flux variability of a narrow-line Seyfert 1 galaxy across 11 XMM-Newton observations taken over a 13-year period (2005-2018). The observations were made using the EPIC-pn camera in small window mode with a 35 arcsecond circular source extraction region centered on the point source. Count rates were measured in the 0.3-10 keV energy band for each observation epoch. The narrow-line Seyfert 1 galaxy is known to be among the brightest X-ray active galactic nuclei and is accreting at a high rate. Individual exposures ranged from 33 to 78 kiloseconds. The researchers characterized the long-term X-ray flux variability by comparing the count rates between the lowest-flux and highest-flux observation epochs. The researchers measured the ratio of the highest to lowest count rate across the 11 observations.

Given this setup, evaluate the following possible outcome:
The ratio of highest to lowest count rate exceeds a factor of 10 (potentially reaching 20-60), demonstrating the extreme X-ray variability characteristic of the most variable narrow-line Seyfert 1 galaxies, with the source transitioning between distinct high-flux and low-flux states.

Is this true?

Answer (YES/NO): NO